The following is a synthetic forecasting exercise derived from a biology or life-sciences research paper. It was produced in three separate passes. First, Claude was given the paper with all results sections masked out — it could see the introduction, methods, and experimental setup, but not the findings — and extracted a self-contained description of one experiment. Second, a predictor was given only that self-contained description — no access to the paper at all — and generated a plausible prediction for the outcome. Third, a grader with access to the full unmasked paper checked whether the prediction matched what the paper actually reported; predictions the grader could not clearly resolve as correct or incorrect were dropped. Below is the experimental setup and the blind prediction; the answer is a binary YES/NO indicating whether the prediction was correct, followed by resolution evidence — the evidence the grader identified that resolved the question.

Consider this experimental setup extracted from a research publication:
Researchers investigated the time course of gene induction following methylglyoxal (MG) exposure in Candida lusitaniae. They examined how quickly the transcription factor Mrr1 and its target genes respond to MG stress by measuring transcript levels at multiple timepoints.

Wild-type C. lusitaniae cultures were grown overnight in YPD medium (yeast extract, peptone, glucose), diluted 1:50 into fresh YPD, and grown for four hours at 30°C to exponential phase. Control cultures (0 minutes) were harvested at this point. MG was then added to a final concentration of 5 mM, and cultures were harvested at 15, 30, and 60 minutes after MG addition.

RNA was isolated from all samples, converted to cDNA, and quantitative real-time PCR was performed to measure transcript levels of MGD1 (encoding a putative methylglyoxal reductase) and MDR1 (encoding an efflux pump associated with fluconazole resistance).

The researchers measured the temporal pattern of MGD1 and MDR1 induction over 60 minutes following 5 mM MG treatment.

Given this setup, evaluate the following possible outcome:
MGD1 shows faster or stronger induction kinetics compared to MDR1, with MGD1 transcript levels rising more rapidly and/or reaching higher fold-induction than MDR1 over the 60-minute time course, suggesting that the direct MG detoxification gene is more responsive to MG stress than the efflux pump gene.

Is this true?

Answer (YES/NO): NO